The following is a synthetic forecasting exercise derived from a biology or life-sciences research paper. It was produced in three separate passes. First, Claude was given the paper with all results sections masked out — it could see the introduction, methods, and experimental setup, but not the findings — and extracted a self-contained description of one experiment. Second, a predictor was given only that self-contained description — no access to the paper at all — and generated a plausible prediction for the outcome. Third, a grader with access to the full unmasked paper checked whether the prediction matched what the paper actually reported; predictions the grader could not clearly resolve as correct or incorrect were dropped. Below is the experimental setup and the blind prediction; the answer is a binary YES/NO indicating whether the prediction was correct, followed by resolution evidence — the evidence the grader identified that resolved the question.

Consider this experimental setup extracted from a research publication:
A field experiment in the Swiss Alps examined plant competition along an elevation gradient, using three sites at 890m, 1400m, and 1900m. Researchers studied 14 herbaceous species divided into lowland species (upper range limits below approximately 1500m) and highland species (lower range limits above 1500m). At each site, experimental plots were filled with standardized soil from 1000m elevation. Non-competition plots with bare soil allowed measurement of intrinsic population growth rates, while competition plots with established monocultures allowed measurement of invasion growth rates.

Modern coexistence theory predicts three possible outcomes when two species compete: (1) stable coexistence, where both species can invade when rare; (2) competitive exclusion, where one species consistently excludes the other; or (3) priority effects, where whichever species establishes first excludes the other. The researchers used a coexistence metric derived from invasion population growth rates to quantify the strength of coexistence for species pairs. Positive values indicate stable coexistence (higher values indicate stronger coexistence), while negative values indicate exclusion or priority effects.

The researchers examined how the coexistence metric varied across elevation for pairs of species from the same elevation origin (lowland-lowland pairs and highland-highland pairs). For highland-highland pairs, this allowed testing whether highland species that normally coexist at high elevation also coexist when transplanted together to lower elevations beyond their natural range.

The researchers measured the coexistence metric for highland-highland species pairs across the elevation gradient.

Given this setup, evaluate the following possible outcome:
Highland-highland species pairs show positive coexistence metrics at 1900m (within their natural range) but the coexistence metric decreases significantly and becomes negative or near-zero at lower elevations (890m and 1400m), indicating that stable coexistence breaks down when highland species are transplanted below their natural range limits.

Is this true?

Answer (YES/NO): NO